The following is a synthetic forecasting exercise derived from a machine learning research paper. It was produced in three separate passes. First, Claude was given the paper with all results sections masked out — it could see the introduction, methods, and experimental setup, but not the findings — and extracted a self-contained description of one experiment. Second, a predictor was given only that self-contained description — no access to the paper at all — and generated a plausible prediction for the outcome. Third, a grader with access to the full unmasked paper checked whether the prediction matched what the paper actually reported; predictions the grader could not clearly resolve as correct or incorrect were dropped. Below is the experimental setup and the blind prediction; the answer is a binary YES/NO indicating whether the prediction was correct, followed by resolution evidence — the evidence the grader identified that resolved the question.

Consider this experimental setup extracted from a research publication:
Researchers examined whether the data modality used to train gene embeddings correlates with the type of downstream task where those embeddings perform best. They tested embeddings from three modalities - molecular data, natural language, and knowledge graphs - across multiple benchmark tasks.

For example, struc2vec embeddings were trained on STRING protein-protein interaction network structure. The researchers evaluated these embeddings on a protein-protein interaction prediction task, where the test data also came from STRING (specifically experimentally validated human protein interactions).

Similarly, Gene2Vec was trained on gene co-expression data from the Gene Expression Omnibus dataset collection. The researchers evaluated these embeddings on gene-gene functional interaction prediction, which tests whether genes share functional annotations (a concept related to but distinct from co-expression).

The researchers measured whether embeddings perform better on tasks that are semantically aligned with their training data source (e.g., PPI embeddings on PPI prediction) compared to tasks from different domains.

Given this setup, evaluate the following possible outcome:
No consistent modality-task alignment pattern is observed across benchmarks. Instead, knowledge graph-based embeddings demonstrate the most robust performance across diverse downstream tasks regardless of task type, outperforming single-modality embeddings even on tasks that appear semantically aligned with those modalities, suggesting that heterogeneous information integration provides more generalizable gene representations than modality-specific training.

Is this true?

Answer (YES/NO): NO